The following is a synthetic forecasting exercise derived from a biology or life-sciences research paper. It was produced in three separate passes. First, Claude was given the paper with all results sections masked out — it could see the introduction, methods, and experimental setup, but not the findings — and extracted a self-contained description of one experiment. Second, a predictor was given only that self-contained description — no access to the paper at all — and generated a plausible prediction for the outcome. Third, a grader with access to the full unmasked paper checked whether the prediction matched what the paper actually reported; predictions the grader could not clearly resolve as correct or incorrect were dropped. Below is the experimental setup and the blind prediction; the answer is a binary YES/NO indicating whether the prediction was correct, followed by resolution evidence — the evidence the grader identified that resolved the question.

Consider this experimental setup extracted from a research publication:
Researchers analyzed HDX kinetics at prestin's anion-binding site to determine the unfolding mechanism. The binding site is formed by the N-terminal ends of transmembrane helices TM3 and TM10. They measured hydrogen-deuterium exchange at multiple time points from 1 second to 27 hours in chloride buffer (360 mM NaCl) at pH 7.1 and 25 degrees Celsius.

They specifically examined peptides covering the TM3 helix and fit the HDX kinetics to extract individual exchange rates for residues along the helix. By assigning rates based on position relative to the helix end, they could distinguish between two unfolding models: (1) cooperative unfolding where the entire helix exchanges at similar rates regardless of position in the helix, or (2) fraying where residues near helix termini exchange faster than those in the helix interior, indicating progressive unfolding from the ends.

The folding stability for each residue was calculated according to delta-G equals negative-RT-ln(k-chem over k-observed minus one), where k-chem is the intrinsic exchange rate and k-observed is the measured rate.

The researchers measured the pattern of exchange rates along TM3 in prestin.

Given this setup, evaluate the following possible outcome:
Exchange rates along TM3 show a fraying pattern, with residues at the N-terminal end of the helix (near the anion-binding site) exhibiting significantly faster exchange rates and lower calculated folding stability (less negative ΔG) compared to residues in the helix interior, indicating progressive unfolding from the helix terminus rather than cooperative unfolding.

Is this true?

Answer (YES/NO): YES